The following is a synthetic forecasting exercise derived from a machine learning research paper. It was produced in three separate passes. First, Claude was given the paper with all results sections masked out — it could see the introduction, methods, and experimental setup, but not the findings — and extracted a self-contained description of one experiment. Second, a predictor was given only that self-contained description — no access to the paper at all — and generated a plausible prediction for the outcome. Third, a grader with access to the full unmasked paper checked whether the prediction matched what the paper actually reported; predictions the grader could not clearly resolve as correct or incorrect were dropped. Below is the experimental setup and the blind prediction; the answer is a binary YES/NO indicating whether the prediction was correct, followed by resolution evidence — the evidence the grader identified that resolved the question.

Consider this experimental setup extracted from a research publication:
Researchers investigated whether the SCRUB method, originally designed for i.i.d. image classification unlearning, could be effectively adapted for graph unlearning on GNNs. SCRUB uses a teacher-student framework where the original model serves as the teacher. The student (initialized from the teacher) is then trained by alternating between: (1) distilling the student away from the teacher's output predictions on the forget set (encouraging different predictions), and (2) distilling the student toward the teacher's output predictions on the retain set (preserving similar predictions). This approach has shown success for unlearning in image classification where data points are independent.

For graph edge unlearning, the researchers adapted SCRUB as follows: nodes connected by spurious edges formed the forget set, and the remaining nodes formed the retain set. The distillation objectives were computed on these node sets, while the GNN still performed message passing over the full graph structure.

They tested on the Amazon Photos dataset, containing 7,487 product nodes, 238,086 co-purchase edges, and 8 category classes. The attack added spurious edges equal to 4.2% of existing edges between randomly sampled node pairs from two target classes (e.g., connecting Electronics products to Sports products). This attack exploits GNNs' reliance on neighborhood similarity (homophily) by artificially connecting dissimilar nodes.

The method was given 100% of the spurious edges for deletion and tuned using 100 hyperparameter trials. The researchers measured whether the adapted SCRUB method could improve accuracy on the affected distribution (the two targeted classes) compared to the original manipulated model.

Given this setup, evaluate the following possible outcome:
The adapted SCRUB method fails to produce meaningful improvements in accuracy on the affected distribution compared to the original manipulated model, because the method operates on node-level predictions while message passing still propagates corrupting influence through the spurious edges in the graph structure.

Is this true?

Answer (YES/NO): YES